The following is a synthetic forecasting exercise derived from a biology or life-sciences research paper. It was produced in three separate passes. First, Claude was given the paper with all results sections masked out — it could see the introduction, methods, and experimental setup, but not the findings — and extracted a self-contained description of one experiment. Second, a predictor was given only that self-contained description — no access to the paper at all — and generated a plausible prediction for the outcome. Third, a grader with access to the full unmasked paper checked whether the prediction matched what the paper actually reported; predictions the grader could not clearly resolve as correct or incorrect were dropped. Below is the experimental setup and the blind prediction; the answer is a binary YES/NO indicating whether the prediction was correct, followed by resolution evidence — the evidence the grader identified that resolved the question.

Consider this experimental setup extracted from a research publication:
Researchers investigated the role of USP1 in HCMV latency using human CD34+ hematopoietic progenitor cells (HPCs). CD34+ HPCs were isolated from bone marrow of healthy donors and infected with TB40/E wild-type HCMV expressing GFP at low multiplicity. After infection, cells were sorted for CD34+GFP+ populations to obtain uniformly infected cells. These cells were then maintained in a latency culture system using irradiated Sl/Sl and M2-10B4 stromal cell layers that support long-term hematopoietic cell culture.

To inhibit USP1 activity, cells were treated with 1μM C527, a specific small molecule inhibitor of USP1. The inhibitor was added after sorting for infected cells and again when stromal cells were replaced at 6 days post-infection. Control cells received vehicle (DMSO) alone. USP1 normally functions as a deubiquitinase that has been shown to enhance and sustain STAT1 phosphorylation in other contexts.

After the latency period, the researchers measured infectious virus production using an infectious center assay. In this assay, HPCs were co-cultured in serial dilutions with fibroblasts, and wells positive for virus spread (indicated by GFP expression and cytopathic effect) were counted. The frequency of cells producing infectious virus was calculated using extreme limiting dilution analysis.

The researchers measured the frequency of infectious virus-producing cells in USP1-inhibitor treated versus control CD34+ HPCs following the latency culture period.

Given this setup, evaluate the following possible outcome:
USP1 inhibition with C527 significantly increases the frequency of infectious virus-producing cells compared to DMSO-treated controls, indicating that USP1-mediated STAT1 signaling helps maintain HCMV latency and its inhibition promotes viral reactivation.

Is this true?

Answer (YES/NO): NO